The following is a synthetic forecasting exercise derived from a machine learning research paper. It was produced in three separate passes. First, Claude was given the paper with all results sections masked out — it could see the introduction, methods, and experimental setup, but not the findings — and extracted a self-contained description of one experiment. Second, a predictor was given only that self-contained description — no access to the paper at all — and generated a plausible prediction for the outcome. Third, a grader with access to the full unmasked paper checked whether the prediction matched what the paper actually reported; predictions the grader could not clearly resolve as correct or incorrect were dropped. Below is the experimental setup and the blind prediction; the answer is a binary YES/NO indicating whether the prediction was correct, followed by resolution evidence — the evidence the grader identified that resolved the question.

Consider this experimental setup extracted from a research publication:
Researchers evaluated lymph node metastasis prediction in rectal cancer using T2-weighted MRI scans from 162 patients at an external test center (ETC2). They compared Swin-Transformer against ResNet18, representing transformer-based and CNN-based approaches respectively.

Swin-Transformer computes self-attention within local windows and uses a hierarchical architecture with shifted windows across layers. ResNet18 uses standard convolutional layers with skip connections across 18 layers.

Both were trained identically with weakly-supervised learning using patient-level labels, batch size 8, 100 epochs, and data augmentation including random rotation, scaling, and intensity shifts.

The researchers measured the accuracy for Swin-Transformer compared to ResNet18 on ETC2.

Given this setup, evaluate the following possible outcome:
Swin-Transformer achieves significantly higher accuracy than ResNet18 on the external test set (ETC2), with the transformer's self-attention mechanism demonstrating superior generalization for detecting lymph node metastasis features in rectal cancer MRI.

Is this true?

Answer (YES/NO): NO